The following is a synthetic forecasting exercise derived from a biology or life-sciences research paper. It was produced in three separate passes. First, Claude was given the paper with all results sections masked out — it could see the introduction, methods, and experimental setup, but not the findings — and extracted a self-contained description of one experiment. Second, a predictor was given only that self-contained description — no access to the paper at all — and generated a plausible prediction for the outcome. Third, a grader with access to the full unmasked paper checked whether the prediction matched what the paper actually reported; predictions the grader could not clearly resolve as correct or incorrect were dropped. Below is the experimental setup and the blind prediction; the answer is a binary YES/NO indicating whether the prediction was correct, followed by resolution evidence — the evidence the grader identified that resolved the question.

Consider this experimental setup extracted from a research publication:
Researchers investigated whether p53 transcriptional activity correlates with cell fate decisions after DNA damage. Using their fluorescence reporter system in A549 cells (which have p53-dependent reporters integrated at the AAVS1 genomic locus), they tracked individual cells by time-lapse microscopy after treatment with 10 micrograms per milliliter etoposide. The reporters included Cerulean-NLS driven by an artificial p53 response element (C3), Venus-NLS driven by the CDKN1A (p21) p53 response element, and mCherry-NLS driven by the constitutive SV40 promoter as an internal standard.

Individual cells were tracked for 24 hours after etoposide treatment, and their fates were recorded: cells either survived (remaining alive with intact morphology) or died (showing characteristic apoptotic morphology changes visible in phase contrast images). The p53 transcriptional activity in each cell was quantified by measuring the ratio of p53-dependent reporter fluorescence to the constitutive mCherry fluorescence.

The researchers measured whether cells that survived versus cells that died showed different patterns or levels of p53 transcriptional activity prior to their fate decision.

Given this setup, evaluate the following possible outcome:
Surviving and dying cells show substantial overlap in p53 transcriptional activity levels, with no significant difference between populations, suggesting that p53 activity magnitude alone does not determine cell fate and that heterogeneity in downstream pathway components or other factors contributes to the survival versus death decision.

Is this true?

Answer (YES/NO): NO